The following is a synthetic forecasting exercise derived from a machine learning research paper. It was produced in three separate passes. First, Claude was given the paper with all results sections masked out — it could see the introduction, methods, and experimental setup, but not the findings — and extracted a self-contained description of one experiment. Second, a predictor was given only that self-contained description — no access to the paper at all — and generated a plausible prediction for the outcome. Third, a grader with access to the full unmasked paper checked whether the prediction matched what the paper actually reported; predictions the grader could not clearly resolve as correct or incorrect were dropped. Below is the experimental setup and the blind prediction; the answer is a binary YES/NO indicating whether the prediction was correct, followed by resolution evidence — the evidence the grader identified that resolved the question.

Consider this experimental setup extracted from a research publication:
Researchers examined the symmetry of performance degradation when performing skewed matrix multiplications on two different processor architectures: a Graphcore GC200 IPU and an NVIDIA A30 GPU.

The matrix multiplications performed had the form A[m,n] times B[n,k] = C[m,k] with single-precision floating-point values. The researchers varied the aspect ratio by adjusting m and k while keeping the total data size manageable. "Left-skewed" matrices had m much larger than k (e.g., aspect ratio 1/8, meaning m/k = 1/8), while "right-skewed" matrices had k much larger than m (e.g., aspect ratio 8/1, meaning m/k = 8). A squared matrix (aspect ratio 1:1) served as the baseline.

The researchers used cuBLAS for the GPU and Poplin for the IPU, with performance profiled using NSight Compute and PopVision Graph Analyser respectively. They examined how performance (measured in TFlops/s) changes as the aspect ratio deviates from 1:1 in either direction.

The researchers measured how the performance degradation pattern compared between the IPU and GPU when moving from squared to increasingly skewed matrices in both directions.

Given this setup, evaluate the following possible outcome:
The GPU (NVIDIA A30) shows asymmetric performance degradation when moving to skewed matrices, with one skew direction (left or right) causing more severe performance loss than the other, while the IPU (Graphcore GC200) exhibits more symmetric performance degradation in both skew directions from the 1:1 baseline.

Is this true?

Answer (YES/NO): NO